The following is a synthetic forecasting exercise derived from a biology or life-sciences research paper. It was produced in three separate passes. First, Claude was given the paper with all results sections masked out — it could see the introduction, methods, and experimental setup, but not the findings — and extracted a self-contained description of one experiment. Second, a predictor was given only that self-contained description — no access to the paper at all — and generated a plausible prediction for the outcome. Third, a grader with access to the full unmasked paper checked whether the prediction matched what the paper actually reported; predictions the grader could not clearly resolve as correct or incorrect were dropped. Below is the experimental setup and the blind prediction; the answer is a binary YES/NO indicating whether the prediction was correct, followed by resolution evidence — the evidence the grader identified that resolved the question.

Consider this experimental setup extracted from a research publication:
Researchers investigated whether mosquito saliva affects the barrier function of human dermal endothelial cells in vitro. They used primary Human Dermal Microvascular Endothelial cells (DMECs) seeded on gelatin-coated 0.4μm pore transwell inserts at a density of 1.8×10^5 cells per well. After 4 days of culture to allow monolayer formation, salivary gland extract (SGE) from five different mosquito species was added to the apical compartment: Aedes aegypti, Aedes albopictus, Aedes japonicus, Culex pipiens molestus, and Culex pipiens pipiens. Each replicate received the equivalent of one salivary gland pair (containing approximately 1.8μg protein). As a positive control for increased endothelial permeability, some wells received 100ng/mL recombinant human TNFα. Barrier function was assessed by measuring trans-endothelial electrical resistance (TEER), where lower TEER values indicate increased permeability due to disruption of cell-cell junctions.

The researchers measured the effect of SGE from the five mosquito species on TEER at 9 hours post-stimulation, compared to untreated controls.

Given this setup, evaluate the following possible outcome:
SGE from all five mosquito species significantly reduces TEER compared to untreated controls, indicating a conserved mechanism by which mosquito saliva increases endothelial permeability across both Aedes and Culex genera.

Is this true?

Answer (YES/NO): NO